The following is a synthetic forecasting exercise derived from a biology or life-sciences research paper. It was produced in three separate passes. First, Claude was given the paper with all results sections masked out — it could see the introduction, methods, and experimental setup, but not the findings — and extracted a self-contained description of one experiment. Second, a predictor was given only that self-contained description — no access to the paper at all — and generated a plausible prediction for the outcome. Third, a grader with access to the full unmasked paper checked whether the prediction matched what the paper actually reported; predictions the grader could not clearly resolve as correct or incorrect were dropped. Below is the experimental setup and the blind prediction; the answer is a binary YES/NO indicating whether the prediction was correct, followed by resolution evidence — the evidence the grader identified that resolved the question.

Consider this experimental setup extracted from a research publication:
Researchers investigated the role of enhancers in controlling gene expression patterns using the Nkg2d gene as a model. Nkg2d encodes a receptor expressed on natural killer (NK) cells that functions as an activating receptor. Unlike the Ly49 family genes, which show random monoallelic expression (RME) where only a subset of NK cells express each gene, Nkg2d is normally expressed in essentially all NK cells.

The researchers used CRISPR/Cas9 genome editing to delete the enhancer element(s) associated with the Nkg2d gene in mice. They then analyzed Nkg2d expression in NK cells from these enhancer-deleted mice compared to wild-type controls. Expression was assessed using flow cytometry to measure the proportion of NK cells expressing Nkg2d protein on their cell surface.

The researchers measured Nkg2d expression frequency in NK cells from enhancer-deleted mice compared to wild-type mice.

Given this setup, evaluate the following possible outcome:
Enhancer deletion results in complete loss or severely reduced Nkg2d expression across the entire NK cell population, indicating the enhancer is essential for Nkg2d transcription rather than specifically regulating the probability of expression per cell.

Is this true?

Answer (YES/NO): NO